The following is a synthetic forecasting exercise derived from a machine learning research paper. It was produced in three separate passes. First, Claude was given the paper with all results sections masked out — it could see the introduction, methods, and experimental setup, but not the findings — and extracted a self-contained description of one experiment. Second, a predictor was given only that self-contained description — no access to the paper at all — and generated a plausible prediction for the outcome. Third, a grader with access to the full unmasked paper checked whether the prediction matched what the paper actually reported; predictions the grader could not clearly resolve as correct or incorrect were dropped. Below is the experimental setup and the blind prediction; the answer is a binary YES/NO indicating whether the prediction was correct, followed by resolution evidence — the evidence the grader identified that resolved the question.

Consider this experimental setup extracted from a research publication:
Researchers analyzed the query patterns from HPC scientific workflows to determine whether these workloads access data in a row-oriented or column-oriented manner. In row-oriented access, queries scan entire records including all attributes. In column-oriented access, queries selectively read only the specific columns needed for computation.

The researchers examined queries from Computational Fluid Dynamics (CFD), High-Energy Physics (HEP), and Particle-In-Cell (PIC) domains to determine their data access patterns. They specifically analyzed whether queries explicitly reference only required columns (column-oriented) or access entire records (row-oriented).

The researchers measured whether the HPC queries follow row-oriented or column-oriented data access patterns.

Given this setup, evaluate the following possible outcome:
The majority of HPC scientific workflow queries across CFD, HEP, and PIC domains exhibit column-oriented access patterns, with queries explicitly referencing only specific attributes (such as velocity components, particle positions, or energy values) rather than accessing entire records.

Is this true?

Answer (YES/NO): YES